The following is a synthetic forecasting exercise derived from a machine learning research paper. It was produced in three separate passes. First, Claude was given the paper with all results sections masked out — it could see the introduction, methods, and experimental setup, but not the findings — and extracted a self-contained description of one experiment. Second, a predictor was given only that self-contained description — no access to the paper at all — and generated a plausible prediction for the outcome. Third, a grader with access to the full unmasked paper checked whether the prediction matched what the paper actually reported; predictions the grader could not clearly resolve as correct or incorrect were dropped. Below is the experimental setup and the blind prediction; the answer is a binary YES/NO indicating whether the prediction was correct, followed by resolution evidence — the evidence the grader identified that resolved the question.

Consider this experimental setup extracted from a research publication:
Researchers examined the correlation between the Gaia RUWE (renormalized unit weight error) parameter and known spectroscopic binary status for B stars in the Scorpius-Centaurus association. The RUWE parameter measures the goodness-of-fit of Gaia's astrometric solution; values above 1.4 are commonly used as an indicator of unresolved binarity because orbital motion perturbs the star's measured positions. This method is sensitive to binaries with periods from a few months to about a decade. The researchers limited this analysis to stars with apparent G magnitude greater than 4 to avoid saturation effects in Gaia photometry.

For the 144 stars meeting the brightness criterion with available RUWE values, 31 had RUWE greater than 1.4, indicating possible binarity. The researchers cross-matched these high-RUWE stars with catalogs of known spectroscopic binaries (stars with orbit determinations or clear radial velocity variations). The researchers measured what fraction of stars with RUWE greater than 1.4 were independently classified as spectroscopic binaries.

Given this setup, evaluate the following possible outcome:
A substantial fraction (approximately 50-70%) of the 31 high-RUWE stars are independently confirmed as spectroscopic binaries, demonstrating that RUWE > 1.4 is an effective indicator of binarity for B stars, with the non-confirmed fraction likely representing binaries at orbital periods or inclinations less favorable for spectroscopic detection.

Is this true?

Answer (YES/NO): YES